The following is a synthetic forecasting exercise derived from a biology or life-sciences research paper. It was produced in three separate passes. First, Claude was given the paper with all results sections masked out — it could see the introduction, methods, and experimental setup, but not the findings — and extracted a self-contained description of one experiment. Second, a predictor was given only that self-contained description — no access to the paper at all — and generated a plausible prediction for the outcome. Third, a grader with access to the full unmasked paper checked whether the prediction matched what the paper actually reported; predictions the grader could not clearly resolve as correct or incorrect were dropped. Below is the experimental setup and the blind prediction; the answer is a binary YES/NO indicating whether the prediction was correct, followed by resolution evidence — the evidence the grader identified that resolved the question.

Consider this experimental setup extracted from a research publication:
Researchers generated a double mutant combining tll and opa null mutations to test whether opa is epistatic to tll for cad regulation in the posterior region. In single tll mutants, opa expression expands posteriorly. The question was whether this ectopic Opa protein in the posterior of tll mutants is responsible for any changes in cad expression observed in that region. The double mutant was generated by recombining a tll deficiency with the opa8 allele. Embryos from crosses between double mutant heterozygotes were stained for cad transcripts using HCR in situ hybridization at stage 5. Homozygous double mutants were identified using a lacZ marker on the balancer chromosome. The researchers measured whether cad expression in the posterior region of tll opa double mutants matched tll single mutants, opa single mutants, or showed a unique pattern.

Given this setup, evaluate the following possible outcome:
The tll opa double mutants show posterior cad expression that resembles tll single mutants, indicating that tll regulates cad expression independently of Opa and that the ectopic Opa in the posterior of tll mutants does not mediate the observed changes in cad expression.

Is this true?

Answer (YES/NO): NO